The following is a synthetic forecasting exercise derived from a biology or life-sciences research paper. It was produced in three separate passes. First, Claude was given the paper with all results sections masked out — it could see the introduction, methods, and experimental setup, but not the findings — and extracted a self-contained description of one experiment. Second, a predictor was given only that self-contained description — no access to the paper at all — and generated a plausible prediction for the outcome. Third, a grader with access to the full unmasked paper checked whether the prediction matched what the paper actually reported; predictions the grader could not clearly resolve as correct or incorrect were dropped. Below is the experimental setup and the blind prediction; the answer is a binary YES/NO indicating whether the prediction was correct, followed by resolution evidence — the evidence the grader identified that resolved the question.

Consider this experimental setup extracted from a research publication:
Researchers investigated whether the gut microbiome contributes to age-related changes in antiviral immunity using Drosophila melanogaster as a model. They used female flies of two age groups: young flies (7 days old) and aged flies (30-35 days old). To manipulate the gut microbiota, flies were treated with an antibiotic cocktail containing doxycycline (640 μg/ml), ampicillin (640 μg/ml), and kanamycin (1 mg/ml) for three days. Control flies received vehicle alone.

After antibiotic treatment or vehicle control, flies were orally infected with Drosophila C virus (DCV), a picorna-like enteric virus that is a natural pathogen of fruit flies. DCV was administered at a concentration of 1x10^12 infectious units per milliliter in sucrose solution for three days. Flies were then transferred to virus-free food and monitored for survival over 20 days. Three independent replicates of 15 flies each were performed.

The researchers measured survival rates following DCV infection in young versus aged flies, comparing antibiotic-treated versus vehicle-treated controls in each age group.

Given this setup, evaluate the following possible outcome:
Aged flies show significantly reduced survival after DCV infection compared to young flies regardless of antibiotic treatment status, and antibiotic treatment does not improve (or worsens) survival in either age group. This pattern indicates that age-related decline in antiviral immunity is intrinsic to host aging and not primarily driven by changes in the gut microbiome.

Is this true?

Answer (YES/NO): NO